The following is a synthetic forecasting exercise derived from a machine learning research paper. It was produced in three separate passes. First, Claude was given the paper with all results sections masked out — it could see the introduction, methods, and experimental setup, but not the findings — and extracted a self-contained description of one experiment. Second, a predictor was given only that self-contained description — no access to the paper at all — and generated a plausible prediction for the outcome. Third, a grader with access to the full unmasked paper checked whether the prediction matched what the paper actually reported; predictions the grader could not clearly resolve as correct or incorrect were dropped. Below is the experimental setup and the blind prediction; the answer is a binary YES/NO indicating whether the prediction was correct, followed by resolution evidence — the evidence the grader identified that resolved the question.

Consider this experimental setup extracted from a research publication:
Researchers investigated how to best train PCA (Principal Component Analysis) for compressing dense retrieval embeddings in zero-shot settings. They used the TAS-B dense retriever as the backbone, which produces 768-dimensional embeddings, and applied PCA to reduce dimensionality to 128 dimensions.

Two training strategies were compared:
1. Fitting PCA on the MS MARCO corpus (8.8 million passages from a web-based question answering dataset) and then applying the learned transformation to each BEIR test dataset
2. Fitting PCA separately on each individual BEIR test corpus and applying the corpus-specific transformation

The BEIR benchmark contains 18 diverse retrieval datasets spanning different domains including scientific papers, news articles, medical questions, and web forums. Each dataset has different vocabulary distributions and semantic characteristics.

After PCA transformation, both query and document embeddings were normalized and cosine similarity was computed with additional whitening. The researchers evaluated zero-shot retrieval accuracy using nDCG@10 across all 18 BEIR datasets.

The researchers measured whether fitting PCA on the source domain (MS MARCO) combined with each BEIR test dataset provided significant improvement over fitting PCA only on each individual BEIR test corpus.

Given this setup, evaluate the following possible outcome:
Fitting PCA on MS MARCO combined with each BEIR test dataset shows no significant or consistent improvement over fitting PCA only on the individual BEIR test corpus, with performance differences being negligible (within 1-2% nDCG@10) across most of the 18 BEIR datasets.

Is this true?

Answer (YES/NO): YES